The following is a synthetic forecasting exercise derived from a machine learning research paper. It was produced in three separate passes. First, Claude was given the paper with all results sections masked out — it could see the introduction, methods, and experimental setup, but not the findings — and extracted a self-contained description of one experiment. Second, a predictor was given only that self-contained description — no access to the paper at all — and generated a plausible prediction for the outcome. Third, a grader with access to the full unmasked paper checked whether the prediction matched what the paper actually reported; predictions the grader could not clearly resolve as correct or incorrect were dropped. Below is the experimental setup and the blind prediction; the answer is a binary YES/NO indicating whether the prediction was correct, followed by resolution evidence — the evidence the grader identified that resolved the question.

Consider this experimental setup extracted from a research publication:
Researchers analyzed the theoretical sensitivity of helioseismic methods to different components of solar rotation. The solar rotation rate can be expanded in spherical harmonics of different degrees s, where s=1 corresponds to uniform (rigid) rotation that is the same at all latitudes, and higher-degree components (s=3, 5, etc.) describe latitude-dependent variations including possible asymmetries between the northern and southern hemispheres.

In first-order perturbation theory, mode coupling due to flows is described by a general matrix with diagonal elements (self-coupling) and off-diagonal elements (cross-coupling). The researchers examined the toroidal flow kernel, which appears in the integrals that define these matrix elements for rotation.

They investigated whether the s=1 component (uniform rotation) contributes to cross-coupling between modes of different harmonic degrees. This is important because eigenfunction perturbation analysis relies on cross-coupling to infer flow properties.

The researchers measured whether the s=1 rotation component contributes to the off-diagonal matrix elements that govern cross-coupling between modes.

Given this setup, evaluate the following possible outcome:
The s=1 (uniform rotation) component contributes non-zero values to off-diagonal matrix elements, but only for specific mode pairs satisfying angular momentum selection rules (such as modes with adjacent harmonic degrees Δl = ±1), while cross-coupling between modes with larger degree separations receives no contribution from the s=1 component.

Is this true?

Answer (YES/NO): NO